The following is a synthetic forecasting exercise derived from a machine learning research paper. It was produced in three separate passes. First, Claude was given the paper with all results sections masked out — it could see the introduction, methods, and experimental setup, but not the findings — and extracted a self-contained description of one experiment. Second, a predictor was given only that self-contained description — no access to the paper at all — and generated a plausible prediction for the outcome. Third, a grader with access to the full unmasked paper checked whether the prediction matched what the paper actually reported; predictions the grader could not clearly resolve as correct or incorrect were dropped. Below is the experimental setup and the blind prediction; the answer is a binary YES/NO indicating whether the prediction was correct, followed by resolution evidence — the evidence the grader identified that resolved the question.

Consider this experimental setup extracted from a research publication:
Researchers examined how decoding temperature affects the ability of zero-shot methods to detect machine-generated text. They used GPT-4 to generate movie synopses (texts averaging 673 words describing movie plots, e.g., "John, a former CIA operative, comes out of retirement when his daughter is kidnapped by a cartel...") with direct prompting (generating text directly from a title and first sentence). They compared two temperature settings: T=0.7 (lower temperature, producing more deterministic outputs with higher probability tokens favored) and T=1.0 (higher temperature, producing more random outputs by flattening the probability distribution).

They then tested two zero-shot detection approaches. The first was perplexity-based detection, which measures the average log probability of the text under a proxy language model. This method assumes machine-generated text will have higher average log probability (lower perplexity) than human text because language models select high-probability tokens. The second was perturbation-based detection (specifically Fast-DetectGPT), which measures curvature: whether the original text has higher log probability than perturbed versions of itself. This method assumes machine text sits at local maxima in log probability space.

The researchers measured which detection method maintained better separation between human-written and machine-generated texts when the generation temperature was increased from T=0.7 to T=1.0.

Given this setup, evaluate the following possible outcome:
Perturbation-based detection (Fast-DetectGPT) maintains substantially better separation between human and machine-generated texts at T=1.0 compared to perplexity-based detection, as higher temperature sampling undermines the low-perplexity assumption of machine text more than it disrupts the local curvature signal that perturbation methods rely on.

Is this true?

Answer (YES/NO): YES